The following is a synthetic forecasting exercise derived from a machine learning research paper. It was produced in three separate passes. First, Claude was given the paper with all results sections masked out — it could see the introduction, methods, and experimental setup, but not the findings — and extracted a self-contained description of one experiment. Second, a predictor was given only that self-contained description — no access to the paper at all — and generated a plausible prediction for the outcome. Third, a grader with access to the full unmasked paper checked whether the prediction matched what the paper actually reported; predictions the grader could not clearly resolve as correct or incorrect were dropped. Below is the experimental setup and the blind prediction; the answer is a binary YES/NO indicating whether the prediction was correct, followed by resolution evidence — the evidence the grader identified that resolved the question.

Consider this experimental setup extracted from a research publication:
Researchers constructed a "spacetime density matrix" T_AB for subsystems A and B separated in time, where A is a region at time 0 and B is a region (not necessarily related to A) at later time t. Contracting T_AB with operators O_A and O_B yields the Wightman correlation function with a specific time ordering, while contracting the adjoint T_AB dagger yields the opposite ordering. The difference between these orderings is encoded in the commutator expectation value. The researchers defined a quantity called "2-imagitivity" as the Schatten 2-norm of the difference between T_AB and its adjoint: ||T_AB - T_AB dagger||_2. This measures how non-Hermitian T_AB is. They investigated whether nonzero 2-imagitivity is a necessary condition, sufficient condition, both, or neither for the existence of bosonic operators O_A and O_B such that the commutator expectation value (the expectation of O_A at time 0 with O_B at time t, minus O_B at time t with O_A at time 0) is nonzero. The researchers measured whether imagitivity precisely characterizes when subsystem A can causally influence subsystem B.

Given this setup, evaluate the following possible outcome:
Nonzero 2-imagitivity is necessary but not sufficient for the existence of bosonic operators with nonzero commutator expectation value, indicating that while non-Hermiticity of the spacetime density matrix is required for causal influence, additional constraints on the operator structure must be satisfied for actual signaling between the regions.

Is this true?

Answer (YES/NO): NO